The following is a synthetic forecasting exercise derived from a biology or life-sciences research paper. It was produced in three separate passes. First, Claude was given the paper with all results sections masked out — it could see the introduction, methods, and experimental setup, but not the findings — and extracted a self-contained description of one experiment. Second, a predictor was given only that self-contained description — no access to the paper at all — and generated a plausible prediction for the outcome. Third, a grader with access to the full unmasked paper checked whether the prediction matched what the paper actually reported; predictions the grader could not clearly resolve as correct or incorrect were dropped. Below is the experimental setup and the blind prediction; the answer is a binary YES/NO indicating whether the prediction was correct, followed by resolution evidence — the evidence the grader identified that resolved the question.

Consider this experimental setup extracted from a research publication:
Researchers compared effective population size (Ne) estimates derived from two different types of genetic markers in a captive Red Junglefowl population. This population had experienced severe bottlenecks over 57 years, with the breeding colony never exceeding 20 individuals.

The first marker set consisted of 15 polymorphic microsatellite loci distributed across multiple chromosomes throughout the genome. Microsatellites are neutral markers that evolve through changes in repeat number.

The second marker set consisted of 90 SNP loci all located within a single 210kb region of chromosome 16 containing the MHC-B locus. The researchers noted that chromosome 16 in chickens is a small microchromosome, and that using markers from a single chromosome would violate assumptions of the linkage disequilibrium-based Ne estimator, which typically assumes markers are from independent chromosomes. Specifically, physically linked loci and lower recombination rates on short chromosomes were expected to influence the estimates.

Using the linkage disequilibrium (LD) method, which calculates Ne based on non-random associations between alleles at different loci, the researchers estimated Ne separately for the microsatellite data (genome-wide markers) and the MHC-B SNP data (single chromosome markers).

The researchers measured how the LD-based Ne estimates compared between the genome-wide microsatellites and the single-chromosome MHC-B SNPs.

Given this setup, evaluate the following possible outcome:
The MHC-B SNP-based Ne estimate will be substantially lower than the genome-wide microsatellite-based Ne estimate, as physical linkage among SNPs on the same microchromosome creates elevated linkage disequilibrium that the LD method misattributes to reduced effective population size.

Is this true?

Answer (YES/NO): YES